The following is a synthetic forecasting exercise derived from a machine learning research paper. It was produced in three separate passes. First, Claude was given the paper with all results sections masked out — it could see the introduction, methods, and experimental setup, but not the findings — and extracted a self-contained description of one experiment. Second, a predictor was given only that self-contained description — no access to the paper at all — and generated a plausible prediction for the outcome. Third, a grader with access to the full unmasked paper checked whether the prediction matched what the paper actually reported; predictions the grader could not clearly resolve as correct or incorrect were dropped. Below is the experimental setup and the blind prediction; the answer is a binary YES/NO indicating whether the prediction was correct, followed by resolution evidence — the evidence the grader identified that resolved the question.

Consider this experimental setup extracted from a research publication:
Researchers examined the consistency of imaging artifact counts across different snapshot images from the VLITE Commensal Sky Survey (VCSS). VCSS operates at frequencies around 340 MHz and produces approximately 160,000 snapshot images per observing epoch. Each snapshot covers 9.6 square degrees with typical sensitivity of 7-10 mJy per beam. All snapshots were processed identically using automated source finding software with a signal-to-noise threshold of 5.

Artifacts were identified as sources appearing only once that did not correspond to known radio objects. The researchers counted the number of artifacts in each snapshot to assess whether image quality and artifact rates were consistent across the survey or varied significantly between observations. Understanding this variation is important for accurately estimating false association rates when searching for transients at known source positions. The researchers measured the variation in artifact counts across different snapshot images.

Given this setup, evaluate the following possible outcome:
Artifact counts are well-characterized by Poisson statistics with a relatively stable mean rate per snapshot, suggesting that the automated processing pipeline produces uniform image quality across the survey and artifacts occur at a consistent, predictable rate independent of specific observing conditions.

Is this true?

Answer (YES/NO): NO